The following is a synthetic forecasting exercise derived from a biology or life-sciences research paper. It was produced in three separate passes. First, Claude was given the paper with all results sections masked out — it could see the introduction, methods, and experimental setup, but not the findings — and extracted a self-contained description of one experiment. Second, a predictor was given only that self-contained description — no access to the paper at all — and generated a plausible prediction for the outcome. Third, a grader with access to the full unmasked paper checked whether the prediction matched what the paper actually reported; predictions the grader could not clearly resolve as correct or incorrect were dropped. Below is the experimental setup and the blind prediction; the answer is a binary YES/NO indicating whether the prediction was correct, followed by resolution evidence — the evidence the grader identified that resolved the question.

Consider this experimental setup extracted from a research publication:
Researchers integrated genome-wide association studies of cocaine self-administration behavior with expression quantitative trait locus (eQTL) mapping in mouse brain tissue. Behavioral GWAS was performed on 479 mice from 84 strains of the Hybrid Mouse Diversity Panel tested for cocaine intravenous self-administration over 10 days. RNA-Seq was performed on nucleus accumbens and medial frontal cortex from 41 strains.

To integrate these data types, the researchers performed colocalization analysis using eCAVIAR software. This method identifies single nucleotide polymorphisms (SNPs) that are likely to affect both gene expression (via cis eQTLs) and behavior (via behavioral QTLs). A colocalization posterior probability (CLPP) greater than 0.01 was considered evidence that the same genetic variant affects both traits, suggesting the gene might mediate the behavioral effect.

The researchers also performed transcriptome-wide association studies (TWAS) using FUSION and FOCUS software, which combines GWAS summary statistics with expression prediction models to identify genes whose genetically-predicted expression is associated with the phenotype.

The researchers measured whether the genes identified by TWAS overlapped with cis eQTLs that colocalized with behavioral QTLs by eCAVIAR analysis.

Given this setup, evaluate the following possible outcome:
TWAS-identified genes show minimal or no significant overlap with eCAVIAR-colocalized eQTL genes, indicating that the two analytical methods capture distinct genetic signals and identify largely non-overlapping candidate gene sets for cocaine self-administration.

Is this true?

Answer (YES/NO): NO